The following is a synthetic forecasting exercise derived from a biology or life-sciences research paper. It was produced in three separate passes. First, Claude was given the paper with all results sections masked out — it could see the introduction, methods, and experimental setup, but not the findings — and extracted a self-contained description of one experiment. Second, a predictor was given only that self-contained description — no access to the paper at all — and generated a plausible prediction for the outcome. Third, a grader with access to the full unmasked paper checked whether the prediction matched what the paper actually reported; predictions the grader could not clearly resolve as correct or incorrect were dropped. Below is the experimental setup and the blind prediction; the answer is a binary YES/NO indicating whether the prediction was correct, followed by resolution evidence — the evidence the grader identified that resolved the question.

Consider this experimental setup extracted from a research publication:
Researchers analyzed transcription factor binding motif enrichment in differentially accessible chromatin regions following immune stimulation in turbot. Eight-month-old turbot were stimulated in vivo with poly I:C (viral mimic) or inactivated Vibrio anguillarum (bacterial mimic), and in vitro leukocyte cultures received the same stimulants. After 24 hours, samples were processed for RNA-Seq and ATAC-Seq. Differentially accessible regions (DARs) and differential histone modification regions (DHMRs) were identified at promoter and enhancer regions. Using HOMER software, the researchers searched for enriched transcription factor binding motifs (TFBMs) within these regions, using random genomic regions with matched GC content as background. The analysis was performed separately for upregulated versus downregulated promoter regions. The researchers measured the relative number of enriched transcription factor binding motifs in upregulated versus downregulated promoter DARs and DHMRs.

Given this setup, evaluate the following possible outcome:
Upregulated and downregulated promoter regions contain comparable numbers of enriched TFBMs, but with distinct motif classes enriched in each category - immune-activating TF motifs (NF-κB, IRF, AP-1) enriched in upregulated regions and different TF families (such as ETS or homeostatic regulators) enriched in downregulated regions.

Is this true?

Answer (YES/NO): NO